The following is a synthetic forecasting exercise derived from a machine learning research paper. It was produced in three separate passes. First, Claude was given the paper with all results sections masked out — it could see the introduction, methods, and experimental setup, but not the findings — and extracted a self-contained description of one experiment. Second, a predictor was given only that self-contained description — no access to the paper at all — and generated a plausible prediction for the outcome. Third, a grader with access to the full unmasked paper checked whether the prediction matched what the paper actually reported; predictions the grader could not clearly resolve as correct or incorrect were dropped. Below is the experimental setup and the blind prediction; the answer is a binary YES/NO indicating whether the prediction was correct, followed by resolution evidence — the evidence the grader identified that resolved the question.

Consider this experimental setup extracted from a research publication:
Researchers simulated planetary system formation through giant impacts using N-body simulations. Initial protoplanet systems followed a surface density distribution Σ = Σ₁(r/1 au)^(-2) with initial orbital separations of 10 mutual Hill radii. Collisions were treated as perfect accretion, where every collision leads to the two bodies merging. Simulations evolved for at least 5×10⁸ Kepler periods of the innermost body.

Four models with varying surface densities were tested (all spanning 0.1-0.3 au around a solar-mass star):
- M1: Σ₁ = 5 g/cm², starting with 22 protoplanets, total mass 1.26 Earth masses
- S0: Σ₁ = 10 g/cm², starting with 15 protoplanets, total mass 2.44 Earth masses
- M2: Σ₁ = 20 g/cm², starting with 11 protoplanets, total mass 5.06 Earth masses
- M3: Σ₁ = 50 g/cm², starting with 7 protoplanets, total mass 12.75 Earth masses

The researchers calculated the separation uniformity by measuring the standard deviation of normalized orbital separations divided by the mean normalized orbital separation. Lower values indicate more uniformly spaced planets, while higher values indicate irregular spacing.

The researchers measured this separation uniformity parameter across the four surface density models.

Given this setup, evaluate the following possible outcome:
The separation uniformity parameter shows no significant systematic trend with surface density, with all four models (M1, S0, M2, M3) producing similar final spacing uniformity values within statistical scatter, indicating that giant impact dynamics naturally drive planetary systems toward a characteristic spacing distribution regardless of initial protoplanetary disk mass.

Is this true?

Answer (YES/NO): YES